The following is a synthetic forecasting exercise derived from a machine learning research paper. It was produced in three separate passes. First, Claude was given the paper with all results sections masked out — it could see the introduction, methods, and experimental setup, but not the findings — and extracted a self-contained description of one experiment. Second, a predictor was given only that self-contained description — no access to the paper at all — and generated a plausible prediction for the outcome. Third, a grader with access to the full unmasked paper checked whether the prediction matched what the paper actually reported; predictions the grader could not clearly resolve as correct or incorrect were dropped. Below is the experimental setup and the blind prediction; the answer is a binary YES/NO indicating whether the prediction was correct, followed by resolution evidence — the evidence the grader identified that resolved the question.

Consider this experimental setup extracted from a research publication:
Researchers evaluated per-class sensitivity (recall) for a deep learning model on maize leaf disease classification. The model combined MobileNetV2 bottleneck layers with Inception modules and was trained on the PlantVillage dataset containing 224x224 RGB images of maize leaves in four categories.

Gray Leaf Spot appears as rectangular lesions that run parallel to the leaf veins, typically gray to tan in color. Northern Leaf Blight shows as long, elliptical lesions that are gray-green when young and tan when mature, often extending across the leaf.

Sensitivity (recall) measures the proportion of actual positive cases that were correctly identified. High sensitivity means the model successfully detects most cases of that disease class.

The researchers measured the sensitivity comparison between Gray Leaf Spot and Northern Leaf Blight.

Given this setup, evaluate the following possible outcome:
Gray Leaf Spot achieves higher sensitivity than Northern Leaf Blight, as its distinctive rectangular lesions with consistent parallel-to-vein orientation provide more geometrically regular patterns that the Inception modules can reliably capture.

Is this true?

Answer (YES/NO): YES